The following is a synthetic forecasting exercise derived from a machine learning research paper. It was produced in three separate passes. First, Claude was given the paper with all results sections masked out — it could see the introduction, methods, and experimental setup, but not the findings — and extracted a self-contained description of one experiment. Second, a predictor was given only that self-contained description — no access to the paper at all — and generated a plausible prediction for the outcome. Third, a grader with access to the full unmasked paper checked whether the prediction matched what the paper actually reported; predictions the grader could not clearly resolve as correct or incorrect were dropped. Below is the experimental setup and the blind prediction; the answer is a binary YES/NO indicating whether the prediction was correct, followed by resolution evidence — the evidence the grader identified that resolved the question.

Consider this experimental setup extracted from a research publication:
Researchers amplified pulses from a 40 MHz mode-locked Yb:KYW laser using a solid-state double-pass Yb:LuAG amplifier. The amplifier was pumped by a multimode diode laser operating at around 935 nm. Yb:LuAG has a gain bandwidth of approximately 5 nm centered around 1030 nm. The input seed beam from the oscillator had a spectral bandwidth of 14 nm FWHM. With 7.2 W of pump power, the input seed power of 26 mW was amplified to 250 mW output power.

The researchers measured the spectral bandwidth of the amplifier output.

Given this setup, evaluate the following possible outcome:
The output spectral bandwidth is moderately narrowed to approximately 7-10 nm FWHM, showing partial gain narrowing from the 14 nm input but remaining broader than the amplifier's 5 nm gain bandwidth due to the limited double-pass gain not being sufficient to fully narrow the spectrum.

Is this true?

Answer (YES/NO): NO